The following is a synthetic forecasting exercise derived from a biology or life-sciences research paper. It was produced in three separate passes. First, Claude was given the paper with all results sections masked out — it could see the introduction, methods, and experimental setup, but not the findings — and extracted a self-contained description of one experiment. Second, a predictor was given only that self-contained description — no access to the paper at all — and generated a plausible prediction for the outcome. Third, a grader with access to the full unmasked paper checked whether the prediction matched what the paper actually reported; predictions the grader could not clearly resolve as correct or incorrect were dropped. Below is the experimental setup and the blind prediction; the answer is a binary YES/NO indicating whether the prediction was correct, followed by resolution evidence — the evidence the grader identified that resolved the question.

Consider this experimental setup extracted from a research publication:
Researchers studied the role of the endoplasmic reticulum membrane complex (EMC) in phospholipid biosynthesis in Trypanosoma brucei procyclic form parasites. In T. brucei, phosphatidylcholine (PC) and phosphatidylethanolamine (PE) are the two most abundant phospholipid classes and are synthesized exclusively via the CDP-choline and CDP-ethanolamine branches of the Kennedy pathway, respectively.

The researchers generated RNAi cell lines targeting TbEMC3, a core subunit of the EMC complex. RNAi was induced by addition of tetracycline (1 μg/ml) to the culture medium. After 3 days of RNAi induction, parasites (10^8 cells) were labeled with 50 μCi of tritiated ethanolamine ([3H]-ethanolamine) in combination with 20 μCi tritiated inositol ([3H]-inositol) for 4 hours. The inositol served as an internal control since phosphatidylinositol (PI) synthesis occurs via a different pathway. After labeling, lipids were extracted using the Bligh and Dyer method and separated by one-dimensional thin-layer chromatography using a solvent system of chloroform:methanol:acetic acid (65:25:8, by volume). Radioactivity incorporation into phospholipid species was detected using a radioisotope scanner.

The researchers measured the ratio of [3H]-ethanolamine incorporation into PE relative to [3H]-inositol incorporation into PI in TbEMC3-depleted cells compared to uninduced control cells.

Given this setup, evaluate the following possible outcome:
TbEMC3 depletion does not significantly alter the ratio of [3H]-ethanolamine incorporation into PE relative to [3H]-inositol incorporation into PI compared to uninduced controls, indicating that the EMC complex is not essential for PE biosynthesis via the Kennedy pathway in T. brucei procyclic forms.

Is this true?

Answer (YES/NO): YES